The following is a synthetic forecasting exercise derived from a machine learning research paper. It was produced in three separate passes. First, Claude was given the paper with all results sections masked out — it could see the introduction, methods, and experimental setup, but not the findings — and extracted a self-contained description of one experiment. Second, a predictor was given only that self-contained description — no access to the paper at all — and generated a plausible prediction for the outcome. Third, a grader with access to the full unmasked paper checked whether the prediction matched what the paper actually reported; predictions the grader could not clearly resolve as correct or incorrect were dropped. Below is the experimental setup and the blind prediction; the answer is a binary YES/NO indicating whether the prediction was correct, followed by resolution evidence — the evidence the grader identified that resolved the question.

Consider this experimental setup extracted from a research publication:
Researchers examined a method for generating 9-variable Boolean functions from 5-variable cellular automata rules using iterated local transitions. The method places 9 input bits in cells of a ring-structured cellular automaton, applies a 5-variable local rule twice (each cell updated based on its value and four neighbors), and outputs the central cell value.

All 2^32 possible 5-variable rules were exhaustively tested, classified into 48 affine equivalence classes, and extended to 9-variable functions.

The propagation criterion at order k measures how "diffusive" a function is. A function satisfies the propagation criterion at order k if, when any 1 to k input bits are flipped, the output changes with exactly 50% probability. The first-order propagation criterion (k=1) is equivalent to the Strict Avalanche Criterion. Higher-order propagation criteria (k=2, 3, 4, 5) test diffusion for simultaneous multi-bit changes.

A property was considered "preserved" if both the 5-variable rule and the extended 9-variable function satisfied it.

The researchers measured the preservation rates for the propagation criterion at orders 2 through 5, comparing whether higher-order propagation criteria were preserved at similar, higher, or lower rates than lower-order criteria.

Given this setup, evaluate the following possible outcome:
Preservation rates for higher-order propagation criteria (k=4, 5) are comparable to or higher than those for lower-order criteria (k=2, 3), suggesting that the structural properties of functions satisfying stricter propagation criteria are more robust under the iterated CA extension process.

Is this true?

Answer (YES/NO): NO